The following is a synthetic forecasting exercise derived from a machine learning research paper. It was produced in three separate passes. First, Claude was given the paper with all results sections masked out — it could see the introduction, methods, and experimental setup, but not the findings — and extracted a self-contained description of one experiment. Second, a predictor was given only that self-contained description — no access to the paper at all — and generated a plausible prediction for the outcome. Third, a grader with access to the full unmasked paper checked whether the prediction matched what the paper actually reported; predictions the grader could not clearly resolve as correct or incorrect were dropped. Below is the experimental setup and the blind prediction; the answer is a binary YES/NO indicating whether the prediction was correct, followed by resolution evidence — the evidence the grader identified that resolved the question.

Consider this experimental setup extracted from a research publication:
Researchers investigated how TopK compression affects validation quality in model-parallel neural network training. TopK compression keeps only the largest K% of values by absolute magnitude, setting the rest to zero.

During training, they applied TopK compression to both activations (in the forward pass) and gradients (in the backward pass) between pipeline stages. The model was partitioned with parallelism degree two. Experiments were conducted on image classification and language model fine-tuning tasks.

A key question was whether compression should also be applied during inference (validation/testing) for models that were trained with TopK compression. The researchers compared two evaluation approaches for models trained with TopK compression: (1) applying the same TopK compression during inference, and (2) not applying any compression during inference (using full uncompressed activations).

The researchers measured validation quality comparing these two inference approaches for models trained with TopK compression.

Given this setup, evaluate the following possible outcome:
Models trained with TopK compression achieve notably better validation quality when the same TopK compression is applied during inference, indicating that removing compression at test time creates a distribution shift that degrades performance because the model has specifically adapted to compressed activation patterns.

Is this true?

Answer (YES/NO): YES